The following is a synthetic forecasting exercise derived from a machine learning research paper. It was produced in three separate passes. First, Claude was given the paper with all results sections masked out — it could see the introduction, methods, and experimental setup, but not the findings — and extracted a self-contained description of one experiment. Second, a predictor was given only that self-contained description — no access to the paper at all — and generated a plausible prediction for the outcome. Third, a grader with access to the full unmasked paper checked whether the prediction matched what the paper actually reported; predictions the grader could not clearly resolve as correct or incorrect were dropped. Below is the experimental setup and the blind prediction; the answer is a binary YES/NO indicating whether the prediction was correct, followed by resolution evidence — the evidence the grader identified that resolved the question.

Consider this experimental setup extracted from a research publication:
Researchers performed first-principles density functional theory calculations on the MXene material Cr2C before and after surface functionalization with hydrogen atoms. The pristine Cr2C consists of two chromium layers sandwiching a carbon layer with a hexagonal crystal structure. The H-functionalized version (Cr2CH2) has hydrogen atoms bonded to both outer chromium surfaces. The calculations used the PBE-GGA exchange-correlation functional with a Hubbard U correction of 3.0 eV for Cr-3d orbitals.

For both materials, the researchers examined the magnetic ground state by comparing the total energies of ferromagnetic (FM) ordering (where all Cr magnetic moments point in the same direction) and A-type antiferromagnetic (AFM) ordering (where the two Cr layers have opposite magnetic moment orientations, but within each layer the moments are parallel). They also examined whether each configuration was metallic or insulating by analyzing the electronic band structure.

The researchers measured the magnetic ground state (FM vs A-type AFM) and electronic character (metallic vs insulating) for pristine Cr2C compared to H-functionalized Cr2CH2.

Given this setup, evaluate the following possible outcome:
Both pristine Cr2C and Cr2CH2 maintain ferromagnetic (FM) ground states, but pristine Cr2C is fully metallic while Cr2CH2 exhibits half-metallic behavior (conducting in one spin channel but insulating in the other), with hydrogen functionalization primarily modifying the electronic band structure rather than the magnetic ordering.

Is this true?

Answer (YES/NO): NO